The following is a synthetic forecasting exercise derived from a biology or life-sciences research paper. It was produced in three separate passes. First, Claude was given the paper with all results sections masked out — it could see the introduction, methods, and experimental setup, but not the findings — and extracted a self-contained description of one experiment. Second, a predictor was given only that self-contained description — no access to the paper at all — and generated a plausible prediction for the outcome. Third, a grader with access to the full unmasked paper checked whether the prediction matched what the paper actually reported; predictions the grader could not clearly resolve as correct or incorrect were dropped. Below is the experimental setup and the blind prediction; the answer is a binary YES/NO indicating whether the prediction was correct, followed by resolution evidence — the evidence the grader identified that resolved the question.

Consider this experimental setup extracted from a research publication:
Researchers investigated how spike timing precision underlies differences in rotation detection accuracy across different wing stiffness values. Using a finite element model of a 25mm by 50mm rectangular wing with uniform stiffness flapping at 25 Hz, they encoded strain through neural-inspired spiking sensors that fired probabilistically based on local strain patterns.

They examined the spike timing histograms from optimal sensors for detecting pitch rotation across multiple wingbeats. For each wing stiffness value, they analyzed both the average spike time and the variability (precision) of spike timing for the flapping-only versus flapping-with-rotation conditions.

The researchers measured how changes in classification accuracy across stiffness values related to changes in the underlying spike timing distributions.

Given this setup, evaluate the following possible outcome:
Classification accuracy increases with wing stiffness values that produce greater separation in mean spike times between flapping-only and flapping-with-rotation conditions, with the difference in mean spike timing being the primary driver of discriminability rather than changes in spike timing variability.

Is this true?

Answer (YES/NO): NO